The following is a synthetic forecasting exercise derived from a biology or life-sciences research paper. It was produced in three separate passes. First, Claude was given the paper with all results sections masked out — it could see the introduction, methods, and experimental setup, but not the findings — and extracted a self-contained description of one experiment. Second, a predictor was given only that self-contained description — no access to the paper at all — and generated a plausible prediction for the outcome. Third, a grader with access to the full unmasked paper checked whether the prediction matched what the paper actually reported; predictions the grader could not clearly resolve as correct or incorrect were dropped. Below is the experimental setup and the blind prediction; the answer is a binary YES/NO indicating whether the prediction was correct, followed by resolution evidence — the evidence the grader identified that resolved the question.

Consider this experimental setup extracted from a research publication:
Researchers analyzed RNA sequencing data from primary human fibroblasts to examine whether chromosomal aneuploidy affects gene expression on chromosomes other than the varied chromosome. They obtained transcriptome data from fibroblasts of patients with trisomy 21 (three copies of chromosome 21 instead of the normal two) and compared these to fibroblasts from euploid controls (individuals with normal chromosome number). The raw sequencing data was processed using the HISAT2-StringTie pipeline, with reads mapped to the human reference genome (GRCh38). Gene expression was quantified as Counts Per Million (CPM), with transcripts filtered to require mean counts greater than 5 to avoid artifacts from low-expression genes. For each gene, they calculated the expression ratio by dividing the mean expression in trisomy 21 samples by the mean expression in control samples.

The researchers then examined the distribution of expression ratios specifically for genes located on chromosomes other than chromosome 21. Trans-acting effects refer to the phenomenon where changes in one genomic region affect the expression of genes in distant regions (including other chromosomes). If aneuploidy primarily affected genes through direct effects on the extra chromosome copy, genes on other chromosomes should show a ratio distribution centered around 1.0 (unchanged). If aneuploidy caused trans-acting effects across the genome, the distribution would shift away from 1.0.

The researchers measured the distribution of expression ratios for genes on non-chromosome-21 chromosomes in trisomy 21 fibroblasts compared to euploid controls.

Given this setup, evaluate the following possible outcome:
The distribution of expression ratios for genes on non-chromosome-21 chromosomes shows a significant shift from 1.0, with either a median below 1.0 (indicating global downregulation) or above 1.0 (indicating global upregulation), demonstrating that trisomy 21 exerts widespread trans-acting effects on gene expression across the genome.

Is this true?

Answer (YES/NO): YES